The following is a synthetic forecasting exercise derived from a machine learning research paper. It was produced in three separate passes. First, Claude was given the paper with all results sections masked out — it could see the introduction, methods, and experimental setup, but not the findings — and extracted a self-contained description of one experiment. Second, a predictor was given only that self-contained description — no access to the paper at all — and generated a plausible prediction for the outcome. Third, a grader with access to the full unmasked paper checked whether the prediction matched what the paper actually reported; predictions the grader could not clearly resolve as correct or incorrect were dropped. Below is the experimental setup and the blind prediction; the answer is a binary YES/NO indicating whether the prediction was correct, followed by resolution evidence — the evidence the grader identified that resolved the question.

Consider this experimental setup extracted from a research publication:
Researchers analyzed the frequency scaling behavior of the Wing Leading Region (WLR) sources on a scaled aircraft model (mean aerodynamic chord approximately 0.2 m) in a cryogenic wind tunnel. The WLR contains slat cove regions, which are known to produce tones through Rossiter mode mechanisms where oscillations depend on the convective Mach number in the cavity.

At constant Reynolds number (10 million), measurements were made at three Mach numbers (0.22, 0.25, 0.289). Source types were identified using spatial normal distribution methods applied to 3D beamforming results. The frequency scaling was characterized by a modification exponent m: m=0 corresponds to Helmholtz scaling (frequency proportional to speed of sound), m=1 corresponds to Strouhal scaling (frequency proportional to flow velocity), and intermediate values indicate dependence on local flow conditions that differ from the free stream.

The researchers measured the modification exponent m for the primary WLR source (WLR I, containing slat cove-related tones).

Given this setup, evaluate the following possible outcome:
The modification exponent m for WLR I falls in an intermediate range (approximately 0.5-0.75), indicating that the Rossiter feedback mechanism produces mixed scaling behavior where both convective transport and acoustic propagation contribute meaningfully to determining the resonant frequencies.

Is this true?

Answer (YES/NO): NO